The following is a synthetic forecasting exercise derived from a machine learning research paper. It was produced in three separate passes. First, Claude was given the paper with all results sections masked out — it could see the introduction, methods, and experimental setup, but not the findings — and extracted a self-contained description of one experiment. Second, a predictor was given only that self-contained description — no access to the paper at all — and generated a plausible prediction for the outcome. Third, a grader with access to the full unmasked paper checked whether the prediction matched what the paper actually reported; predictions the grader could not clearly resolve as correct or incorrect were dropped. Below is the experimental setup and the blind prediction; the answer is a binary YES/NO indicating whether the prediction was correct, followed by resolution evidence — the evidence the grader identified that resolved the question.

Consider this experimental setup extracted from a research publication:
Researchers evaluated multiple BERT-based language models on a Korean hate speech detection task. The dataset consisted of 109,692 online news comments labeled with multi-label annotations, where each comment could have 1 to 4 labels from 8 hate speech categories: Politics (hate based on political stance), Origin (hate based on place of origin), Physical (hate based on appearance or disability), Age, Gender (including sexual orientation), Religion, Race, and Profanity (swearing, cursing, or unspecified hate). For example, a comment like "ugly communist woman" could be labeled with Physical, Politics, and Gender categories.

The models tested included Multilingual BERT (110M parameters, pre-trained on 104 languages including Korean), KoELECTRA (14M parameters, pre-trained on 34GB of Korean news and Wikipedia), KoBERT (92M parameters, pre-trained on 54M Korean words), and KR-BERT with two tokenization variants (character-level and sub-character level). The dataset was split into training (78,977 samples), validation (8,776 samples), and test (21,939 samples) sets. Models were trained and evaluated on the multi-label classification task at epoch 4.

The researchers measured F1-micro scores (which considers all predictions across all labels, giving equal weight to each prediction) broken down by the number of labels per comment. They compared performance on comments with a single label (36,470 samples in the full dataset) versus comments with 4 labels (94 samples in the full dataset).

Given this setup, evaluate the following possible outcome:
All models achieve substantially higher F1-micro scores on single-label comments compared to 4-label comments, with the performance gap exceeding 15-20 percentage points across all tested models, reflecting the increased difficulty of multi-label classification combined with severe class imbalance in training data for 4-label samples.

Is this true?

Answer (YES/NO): NO